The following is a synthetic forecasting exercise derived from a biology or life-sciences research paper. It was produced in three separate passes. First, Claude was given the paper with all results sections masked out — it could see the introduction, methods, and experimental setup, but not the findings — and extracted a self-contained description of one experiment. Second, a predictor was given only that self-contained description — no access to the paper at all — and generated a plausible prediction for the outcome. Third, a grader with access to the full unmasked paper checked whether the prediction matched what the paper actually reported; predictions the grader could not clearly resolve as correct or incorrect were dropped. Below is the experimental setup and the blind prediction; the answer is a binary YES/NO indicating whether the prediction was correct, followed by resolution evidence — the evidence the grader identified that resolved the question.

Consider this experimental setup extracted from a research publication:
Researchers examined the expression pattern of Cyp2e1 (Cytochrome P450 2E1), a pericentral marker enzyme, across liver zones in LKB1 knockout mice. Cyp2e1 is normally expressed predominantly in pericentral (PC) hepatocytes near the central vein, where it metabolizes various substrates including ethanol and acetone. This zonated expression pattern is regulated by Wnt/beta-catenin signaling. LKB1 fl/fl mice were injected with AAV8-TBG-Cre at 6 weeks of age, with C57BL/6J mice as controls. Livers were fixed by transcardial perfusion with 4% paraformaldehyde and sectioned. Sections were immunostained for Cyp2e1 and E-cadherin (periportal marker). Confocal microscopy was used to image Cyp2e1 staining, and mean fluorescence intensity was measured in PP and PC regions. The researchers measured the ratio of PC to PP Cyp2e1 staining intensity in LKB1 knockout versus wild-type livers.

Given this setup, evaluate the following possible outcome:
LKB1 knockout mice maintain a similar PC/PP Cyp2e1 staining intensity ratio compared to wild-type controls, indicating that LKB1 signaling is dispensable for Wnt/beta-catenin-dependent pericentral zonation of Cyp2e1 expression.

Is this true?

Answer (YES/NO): NO